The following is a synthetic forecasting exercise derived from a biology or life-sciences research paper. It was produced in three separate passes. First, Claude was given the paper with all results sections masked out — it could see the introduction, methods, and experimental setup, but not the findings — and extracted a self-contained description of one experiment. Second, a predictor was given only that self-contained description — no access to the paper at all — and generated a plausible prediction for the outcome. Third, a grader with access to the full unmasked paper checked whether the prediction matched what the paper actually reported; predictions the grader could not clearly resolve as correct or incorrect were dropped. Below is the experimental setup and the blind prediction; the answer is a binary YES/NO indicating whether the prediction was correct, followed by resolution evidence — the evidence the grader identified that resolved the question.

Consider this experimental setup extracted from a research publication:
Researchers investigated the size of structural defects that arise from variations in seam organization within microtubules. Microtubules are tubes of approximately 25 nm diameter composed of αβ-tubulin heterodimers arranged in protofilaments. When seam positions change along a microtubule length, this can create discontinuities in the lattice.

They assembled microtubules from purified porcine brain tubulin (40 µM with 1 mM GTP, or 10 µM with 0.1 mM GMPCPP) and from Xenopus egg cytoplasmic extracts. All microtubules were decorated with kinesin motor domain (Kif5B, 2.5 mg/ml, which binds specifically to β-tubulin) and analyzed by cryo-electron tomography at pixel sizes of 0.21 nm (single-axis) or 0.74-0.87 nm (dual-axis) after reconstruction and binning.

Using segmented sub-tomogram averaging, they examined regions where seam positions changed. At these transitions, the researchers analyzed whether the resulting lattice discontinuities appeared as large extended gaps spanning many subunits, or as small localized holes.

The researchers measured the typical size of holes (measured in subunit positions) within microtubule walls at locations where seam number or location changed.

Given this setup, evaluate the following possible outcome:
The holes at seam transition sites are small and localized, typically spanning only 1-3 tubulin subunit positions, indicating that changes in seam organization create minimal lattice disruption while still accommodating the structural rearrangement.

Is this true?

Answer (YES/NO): YES